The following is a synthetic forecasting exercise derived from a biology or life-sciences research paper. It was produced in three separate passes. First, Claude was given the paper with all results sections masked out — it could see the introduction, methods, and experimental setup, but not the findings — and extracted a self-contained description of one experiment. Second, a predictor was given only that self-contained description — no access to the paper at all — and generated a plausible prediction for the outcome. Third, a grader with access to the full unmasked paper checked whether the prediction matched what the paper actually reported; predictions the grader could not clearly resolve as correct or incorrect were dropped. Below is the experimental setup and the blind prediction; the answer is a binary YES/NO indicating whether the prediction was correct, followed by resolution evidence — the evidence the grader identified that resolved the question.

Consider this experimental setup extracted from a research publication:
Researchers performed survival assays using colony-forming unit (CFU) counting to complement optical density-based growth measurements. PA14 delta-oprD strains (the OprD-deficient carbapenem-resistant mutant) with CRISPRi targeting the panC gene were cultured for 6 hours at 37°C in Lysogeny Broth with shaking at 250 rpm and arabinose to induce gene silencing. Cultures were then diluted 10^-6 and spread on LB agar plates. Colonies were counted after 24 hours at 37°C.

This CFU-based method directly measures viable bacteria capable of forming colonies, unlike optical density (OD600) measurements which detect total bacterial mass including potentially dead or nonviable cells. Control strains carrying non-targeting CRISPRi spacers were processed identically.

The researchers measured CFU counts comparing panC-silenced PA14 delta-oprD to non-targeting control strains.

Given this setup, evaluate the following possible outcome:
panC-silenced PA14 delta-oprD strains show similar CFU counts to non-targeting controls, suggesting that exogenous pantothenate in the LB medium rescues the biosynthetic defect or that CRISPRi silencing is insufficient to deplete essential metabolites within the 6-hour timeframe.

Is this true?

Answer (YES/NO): NO